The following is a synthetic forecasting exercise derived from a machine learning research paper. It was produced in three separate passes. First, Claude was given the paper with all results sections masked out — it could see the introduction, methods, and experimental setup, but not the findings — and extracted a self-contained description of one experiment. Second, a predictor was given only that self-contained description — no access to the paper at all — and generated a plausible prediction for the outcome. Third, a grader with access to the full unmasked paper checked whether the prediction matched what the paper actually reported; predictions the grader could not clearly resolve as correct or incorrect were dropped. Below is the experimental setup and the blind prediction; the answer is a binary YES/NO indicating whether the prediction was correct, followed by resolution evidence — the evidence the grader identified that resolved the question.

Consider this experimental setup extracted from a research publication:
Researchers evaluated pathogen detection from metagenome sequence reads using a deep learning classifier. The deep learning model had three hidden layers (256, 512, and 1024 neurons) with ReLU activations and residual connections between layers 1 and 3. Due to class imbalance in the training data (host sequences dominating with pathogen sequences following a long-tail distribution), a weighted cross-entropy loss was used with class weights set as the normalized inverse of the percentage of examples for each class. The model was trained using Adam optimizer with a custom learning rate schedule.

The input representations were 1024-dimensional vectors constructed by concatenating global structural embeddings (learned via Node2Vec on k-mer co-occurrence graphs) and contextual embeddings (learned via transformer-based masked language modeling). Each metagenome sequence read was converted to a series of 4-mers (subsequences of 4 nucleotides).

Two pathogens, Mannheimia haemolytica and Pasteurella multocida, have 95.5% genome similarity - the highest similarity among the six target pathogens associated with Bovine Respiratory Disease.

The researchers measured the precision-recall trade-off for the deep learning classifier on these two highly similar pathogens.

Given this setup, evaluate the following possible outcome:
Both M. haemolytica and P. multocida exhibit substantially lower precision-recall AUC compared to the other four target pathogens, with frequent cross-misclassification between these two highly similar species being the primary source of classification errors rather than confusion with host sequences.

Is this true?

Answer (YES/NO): NO